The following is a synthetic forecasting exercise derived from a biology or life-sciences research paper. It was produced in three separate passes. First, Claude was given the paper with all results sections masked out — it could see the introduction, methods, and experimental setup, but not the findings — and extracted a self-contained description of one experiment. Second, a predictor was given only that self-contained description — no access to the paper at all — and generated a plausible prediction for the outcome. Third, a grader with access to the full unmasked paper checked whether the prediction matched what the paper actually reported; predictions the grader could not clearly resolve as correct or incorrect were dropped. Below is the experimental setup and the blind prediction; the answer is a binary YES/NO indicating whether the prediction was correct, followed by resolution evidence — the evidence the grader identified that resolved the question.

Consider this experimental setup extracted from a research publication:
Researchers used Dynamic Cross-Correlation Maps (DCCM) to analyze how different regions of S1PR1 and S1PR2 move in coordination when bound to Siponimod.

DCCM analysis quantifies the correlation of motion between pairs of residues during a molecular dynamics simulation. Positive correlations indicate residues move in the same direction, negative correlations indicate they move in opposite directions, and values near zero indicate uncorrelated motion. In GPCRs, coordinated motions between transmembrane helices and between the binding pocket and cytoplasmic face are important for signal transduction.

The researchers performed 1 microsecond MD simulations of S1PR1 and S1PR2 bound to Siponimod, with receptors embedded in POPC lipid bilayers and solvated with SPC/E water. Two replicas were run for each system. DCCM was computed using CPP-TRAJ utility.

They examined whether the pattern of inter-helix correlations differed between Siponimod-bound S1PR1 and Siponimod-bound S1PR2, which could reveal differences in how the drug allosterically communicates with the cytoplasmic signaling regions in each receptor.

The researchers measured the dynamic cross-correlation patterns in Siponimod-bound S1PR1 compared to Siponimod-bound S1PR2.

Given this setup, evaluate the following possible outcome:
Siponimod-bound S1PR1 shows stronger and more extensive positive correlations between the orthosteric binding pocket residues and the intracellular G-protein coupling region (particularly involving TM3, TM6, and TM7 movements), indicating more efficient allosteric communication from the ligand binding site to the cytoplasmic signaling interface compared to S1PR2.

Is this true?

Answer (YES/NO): NO